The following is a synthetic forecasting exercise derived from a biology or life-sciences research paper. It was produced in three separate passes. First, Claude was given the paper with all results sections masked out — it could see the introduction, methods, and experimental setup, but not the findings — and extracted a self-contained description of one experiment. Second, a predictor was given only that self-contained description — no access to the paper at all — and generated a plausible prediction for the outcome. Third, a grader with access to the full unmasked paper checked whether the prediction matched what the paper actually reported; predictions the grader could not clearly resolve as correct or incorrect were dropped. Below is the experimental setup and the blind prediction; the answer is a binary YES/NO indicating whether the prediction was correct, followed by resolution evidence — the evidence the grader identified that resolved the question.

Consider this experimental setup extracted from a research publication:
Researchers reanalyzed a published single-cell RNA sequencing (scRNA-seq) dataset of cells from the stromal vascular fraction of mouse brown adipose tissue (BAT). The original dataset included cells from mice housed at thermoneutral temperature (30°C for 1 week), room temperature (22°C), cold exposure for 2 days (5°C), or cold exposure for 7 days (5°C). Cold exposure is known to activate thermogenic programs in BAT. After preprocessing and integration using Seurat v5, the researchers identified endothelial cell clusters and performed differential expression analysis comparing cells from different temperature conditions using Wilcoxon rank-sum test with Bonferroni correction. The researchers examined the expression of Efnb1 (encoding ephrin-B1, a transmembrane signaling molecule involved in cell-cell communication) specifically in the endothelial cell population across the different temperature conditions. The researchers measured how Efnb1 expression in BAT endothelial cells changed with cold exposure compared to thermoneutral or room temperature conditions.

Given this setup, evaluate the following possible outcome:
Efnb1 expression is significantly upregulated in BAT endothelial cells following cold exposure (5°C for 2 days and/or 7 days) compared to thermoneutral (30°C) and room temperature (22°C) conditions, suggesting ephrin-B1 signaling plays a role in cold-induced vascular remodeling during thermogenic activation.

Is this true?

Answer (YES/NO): NO